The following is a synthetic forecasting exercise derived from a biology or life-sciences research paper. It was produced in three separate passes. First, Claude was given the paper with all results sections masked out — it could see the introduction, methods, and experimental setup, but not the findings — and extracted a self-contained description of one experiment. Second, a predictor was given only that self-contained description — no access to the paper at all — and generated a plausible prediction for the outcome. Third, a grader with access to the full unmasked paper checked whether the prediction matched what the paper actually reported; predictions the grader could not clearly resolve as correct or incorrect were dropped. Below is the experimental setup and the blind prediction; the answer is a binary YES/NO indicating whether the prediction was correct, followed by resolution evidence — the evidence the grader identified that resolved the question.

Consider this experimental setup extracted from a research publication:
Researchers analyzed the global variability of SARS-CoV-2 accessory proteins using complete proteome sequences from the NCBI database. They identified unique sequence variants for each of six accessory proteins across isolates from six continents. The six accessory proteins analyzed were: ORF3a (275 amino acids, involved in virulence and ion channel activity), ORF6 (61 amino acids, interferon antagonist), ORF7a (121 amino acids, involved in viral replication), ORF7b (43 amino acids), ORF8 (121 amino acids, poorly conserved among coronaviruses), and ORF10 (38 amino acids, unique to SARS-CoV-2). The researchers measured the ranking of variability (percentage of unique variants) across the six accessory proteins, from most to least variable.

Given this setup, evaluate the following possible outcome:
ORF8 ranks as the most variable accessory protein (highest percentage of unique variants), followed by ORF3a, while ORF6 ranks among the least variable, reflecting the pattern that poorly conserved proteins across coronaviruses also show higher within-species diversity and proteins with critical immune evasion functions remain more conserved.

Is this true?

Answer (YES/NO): NO